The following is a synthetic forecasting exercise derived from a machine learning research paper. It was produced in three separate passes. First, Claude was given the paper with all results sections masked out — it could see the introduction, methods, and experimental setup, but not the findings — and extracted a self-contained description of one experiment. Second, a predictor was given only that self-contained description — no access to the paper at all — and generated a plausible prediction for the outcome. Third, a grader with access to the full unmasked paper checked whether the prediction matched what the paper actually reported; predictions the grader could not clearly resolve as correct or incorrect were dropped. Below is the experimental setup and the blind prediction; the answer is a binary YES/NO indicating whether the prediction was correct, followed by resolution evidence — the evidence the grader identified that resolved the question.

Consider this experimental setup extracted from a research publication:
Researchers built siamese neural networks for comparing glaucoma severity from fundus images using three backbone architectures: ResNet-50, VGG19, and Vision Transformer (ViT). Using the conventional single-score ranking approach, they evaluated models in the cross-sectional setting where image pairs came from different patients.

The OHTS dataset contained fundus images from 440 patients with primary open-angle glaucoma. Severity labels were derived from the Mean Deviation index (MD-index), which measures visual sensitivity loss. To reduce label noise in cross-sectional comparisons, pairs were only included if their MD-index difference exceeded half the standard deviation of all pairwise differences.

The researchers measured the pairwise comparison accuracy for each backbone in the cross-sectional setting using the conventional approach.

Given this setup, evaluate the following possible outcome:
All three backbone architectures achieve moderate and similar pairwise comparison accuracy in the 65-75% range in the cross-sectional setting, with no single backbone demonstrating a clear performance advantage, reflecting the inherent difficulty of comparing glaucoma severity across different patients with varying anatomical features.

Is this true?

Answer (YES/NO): NO